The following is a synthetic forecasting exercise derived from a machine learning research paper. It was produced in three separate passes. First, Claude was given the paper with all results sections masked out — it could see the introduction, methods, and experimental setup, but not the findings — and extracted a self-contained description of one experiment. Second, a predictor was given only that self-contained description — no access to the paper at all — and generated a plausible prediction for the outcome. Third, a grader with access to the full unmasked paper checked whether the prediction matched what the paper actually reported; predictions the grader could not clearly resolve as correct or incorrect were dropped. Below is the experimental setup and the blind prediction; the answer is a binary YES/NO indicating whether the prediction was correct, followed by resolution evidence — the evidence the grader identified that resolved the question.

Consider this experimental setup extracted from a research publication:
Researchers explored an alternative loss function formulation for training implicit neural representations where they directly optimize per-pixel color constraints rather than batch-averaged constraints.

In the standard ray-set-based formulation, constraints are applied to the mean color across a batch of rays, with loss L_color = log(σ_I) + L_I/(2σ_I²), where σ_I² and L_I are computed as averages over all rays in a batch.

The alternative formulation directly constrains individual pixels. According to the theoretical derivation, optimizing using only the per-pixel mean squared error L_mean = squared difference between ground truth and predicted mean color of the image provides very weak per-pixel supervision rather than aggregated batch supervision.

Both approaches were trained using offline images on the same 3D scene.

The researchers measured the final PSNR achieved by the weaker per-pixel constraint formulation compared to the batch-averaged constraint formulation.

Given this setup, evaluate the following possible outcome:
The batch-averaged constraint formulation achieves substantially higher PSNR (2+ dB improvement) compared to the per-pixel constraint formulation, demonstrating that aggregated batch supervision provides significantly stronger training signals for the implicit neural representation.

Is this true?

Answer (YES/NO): YES